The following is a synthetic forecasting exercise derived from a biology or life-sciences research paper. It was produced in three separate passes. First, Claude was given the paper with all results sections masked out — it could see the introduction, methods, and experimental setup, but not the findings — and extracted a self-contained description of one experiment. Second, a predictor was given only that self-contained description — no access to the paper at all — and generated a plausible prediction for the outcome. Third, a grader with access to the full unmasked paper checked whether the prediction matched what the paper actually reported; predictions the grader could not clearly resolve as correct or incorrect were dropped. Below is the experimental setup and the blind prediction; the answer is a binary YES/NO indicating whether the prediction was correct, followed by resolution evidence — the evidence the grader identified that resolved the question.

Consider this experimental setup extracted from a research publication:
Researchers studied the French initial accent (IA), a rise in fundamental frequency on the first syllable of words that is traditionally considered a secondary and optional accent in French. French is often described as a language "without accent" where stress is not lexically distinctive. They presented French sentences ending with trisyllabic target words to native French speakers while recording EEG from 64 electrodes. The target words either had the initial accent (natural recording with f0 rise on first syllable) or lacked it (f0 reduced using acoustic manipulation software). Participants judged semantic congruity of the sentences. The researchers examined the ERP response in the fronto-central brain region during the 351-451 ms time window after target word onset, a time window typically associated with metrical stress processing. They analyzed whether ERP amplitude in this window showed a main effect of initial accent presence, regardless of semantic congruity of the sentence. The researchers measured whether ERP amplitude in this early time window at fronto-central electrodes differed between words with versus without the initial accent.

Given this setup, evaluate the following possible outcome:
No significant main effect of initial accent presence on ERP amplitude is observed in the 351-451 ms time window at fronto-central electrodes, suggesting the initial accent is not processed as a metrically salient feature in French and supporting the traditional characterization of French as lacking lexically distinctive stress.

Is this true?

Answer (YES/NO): NO